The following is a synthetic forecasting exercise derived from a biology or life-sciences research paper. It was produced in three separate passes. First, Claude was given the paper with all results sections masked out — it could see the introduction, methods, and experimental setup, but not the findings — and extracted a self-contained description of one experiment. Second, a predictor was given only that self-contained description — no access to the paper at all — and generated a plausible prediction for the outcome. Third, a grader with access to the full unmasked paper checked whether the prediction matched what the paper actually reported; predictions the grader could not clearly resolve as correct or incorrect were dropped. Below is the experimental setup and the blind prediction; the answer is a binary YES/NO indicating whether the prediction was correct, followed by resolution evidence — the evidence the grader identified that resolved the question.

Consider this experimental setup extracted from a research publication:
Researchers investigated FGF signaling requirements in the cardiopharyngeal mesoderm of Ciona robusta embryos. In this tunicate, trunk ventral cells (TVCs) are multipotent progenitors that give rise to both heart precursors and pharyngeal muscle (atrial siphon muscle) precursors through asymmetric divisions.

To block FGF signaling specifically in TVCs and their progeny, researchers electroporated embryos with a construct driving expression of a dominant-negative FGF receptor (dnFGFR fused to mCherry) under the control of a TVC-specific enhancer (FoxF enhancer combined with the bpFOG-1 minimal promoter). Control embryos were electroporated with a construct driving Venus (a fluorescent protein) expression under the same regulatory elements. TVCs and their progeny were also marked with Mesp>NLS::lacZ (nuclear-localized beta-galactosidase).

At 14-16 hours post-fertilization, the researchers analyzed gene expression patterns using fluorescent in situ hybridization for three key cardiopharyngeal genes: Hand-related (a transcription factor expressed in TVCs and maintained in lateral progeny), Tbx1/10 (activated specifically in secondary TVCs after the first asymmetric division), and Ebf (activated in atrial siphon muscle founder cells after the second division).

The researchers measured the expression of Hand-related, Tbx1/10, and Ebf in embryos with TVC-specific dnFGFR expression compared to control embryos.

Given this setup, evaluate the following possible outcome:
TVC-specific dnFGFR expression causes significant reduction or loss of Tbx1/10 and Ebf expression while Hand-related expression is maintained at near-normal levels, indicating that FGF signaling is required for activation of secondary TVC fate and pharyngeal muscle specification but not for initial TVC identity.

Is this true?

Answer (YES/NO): NO